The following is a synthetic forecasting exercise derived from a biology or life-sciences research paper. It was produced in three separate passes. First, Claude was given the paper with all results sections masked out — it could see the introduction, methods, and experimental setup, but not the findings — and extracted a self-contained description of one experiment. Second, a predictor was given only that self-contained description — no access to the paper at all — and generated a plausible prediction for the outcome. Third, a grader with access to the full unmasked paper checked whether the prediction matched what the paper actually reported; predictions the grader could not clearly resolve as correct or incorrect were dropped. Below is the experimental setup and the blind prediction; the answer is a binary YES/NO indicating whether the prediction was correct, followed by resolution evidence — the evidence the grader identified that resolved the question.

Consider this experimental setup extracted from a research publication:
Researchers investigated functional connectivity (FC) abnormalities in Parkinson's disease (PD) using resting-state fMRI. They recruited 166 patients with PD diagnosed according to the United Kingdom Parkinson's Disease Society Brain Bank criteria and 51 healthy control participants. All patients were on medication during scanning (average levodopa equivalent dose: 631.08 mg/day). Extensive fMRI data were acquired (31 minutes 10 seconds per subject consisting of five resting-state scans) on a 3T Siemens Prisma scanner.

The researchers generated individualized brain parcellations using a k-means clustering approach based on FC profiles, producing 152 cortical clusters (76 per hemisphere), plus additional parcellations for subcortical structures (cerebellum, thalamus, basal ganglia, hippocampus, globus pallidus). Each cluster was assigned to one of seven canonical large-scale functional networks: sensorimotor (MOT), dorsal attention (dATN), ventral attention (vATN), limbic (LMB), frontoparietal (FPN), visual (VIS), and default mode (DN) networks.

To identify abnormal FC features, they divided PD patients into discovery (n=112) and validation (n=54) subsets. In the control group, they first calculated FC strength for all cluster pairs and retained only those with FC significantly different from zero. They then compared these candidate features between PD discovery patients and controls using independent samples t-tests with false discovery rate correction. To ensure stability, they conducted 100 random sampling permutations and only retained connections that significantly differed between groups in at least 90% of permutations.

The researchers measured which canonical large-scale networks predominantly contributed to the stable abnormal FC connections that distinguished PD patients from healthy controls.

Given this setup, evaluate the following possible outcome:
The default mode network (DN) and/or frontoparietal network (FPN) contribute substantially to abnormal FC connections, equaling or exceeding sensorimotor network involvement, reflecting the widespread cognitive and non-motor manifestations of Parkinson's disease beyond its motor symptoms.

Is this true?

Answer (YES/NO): NO